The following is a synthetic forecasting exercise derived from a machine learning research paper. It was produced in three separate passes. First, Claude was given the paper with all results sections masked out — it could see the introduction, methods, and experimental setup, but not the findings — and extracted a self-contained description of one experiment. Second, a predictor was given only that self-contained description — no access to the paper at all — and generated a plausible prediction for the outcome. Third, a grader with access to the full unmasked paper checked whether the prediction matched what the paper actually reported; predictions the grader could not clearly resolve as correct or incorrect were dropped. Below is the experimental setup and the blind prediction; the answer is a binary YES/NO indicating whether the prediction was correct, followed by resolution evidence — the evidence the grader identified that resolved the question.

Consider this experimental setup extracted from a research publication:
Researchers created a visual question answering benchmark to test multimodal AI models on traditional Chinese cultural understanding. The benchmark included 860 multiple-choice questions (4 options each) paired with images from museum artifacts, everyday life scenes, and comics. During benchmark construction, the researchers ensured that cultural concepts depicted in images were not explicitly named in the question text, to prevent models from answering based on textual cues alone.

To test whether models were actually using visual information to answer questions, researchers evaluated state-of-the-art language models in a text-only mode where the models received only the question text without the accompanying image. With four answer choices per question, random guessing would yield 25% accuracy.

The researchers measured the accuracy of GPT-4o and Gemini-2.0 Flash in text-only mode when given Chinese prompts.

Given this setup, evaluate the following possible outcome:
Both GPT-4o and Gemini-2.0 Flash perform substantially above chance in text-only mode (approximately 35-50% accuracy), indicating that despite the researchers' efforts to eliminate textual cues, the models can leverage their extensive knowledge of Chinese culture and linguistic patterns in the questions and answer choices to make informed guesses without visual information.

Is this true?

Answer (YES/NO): NO